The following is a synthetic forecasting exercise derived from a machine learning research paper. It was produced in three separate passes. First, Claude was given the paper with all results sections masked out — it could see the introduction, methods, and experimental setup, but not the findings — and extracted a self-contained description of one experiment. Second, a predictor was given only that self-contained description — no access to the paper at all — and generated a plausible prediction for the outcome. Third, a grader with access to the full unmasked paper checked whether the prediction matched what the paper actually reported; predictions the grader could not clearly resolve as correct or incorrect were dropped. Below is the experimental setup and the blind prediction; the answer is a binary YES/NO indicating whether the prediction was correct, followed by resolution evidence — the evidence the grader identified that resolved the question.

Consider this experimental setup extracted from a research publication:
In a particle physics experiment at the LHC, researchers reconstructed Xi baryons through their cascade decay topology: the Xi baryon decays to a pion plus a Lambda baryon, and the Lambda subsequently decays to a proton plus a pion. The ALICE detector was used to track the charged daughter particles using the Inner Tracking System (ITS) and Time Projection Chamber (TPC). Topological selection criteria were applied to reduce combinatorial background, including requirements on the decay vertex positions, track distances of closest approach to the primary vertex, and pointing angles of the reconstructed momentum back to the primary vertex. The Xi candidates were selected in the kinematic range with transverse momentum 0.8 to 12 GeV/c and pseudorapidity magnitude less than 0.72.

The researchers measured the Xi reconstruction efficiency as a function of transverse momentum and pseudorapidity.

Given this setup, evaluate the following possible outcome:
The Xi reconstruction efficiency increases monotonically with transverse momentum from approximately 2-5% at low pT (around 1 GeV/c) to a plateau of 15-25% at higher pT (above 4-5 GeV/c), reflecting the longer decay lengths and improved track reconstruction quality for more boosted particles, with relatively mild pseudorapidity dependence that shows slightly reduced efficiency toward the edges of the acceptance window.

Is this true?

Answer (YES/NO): NO